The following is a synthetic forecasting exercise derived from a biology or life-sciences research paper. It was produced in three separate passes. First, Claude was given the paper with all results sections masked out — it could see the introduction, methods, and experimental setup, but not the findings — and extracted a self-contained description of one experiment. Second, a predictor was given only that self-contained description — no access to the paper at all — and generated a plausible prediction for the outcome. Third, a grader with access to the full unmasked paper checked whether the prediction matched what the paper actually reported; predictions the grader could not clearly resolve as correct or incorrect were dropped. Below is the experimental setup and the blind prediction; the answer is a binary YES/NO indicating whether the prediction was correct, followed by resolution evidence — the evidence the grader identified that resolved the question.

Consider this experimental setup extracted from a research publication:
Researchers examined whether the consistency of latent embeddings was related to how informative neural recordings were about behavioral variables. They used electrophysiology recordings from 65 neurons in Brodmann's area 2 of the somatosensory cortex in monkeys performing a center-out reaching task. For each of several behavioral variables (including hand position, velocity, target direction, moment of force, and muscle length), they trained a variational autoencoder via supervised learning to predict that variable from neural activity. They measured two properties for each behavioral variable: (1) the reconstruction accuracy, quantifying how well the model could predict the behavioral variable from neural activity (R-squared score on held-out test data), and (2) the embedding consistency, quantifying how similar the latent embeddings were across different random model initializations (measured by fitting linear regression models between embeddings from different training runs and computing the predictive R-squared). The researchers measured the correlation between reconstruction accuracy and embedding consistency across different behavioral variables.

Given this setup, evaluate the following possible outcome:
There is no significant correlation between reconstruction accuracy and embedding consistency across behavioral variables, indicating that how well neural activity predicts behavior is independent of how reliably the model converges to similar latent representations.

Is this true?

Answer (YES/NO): NO